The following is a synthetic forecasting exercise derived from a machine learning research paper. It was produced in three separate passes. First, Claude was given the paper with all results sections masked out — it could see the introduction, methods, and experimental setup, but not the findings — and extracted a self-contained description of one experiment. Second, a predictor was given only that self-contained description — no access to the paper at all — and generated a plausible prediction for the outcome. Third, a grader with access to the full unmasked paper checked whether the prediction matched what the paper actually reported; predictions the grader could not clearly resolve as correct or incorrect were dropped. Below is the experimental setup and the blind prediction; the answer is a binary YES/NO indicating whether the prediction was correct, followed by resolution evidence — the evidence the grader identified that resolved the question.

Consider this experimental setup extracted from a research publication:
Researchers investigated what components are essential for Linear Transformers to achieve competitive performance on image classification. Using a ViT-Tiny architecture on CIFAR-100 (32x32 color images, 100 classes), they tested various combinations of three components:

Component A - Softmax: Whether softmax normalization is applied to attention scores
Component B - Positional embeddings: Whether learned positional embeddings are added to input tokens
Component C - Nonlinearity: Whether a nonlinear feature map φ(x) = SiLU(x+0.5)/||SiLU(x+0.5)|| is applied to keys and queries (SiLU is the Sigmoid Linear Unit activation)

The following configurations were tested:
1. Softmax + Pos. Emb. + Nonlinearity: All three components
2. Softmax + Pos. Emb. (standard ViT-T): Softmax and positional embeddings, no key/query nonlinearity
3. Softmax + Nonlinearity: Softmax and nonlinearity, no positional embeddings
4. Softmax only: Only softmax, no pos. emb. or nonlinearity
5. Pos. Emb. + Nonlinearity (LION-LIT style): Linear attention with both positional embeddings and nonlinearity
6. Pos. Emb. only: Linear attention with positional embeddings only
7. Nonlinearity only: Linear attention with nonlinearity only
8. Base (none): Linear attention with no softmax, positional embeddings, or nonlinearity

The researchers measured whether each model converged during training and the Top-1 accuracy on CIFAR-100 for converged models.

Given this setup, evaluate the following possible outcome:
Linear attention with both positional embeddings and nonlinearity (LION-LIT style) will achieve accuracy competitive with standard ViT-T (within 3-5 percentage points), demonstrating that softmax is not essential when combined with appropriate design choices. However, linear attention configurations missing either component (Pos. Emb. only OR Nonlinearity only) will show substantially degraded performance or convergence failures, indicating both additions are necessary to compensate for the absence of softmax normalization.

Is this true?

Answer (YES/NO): YES